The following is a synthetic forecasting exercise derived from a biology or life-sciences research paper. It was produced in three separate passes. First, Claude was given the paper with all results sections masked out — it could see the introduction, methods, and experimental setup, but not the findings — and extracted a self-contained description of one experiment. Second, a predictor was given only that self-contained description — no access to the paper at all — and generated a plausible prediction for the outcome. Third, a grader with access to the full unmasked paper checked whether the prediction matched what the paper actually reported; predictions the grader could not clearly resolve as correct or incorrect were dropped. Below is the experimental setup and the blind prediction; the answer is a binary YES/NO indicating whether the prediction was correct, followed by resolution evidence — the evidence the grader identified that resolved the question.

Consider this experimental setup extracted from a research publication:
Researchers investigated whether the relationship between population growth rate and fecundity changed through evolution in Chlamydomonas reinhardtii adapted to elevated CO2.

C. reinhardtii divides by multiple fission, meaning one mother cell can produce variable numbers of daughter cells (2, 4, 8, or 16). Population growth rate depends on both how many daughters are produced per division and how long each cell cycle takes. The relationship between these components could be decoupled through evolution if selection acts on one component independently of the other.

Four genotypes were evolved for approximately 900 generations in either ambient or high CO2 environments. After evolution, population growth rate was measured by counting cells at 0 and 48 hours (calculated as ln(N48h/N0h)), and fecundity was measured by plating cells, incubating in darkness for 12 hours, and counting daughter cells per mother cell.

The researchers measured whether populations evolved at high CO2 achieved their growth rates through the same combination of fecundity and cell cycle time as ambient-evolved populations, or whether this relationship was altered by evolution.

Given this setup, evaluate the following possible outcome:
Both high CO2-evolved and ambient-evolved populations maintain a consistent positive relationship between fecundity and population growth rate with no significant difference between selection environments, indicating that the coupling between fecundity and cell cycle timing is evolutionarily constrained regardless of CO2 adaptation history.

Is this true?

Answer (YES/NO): NO